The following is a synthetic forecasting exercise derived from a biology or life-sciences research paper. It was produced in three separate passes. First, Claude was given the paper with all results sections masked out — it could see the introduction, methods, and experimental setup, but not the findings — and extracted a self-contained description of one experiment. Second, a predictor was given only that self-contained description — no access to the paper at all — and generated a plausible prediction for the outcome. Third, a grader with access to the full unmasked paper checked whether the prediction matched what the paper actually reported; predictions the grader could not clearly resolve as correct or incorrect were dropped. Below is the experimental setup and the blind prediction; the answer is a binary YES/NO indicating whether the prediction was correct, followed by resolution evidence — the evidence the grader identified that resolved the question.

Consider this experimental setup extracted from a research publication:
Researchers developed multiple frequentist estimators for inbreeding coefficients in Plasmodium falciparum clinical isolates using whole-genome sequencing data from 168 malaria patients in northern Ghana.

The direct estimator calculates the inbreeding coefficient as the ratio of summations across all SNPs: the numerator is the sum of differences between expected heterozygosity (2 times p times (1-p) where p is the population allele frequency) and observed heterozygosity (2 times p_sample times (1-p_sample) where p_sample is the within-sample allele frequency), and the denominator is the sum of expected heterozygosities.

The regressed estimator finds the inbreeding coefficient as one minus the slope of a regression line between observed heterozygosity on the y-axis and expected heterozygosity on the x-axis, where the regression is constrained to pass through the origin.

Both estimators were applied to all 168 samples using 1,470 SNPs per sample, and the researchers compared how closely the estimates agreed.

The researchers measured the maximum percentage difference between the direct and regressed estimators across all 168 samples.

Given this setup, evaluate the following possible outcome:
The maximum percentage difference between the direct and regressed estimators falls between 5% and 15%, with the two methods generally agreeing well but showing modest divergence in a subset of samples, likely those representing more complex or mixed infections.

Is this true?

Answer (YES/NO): NO